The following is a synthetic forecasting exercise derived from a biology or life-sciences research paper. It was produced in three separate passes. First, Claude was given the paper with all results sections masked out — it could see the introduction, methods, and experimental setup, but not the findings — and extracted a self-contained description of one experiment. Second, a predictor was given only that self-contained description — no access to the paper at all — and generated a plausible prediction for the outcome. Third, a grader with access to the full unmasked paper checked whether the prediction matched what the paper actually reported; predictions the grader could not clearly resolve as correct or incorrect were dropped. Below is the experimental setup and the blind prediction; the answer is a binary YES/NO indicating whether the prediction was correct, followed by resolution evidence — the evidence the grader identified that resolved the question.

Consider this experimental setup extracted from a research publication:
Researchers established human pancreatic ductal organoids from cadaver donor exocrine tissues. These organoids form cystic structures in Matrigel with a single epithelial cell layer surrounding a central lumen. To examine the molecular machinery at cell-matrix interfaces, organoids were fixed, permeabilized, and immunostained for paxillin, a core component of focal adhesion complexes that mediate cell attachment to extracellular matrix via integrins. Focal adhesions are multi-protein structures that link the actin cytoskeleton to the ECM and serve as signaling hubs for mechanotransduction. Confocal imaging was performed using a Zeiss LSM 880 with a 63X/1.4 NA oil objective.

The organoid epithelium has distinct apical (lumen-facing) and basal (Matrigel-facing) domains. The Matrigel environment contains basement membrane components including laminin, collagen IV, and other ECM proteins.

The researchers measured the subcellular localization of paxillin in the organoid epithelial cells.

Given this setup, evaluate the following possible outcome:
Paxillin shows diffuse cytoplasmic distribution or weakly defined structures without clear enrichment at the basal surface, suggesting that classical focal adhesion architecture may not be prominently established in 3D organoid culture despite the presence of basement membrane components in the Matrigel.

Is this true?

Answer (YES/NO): NO